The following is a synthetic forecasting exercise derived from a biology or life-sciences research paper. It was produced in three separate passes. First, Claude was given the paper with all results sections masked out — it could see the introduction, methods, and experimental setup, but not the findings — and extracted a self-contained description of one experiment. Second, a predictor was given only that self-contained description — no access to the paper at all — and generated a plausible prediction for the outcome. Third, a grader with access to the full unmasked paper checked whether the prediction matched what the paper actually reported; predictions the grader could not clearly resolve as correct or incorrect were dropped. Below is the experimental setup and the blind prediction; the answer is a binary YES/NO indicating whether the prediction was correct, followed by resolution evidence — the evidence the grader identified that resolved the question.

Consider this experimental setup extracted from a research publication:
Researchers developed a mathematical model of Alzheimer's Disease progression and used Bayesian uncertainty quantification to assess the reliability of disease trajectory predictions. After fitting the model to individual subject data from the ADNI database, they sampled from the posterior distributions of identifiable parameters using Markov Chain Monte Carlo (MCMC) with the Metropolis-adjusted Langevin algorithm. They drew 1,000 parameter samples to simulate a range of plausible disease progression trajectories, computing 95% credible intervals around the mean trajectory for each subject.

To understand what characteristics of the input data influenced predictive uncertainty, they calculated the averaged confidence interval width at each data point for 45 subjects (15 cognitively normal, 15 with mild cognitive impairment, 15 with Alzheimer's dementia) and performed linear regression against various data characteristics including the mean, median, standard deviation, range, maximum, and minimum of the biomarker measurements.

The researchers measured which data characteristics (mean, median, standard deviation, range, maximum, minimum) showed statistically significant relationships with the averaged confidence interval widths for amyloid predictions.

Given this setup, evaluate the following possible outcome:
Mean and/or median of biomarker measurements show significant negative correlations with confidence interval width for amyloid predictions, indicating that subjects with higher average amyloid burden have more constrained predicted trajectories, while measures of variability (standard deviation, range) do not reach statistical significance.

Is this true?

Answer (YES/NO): NO